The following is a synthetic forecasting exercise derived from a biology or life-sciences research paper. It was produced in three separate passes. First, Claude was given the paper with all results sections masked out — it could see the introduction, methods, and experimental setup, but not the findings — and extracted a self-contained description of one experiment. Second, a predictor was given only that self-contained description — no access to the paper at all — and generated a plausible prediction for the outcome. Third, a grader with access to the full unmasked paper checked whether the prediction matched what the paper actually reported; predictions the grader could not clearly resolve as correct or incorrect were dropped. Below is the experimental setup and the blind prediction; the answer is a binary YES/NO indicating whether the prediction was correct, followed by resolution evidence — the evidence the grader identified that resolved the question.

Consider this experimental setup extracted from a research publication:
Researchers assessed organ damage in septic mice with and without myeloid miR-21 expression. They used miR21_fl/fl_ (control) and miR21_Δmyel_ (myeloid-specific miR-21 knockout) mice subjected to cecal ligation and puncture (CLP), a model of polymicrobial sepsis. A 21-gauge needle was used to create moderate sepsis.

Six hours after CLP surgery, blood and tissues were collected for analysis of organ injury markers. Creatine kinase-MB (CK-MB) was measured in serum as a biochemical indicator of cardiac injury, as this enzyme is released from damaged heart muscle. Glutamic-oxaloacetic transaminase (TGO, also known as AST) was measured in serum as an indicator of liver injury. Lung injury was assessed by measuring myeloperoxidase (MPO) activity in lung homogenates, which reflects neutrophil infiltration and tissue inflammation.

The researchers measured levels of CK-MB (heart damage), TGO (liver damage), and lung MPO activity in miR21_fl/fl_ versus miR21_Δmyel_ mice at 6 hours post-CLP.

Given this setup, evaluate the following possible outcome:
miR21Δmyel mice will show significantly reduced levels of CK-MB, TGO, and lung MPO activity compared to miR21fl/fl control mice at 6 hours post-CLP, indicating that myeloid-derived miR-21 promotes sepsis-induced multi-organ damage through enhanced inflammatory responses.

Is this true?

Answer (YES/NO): YES